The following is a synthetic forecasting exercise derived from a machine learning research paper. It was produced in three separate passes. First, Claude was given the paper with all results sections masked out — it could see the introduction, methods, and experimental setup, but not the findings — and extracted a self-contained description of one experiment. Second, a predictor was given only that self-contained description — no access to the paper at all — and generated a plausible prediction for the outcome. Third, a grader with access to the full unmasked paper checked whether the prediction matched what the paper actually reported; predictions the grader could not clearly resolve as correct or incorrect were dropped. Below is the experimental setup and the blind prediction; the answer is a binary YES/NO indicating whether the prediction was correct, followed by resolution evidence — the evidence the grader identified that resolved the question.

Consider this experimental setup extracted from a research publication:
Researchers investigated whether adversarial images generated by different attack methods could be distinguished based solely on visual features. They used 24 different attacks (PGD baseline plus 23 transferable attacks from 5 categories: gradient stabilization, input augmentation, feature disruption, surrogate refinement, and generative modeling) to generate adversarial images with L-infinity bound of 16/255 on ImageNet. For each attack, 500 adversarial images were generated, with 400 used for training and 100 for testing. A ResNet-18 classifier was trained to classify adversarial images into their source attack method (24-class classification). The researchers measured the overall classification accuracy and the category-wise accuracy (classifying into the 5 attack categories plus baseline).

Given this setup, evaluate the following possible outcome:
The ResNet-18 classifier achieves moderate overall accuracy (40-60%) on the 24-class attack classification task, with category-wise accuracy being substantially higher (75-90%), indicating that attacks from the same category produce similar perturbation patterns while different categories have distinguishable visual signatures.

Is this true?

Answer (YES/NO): NO